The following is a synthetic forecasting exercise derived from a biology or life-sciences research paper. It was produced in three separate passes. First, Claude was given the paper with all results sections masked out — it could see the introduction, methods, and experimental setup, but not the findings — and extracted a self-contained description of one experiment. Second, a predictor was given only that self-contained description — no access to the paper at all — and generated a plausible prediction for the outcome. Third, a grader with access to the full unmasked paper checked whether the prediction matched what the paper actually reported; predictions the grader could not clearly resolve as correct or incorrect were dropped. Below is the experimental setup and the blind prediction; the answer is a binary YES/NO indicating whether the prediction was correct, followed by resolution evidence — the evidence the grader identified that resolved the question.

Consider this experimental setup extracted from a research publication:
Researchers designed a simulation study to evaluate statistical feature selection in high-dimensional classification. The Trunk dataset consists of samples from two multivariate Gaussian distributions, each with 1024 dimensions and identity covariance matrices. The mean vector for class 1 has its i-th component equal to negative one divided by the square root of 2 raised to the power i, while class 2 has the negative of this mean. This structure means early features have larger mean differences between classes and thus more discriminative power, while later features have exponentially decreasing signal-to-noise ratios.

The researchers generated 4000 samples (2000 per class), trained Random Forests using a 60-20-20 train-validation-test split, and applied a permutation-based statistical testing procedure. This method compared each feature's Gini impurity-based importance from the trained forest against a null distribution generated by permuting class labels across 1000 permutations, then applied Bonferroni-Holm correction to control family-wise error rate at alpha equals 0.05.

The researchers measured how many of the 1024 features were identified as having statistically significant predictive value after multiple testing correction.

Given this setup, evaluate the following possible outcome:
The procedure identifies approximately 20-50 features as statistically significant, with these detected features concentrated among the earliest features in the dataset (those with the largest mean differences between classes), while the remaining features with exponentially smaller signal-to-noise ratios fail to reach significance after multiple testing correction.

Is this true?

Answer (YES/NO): NO